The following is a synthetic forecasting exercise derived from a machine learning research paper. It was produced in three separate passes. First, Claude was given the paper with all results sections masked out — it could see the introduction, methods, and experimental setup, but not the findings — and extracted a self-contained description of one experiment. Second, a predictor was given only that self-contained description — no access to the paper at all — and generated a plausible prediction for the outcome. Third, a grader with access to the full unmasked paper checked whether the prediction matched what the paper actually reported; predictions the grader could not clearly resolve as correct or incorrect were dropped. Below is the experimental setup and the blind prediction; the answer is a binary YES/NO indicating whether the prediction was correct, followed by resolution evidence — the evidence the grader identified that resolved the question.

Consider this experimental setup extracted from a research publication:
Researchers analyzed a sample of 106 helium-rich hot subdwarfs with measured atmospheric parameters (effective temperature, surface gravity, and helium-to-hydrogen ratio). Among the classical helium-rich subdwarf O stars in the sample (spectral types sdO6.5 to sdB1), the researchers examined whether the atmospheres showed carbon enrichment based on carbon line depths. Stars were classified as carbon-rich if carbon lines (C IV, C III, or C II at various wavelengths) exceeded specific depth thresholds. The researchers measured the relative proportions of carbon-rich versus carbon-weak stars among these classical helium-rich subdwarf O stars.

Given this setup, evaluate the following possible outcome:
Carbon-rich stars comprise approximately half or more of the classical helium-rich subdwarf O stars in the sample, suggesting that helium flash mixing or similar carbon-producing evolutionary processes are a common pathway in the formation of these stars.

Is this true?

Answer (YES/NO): NO